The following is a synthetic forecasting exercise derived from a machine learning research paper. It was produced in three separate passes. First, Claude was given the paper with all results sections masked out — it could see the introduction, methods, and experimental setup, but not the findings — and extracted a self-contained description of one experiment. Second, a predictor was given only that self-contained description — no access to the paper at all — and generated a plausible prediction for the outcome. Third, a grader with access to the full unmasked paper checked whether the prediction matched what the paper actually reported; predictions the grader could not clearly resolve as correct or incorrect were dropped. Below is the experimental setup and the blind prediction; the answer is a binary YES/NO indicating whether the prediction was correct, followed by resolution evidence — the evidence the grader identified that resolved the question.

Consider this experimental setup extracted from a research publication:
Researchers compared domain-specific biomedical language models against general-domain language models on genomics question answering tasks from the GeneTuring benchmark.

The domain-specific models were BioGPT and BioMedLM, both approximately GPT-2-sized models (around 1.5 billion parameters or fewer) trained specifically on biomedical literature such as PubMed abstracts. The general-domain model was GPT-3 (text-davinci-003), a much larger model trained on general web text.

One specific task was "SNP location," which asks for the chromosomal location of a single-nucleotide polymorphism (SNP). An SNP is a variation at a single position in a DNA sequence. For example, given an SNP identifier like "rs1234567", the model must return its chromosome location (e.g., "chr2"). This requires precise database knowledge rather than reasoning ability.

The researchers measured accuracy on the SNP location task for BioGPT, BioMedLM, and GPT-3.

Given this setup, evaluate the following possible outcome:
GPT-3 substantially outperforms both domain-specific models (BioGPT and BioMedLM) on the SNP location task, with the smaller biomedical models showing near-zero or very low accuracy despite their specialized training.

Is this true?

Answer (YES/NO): NO